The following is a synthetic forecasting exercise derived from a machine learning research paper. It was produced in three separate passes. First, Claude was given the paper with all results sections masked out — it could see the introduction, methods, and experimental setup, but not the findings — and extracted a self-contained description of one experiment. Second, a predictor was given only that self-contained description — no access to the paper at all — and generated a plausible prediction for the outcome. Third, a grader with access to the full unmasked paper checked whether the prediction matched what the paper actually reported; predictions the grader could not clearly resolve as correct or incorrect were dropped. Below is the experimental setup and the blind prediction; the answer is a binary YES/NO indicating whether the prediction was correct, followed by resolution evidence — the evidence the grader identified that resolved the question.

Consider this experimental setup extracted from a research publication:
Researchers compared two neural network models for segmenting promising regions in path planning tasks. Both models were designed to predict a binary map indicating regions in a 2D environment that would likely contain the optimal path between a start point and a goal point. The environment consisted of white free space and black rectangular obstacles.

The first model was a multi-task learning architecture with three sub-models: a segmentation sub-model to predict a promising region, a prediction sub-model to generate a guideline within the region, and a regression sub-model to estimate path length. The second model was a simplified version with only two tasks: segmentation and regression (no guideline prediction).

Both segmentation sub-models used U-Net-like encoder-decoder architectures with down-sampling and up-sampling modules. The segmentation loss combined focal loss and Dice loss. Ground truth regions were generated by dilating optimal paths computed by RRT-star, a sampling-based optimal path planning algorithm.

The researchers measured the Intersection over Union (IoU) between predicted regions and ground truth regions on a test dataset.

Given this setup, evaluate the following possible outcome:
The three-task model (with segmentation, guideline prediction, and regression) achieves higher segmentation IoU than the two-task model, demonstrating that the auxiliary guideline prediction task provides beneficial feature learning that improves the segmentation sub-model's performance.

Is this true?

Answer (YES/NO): YES